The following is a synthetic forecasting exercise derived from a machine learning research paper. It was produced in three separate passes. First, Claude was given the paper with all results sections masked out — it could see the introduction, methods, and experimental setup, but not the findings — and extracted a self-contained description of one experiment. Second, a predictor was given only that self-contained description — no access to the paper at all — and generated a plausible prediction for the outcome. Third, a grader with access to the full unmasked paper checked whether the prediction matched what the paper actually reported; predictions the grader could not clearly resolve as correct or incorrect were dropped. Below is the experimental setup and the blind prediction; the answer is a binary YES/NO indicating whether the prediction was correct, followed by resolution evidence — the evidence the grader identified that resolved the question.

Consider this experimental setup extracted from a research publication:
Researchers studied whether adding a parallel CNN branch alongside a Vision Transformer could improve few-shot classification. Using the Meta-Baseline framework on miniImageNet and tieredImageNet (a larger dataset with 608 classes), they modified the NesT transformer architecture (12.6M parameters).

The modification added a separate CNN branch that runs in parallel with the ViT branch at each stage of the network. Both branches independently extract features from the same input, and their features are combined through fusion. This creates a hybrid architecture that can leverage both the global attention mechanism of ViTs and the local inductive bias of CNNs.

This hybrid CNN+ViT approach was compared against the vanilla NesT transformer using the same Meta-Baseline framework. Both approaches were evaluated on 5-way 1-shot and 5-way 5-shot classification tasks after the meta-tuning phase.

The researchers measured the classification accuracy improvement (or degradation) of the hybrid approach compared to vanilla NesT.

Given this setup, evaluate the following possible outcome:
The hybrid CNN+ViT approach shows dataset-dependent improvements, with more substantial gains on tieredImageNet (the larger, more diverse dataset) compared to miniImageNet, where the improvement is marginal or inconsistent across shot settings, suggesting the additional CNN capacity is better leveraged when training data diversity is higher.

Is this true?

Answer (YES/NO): NO